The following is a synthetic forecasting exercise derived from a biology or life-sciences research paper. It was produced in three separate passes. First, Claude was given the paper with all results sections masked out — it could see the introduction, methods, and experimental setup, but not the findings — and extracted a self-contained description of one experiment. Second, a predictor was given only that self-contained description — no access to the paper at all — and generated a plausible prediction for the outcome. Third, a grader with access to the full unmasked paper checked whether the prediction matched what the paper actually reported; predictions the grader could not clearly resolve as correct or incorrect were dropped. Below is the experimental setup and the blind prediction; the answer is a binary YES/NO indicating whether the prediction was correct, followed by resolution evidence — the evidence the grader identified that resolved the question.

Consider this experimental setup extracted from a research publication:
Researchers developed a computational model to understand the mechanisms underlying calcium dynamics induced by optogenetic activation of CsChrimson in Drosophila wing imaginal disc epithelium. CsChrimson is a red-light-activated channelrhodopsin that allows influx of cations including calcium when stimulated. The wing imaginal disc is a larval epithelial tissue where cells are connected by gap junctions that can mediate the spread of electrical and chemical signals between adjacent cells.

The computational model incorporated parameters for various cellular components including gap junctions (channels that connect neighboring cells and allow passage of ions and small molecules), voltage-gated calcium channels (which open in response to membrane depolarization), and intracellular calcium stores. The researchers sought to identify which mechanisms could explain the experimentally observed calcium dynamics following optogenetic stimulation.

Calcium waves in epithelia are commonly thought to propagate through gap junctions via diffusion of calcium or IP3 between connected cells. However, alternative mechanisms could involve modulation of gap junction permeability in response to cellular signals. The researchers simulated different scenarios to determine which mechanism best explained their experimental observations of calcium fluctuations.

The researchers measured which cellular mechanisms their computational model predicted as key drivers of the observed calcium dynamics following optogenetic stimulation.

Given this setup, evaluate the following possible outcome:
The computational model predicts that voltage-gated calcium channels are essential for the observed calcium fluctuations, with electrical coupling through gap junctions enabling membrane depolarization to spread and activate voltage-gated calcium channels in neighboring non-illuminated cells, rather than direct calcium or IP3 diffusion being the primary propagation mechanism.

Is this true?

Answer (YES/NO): NO